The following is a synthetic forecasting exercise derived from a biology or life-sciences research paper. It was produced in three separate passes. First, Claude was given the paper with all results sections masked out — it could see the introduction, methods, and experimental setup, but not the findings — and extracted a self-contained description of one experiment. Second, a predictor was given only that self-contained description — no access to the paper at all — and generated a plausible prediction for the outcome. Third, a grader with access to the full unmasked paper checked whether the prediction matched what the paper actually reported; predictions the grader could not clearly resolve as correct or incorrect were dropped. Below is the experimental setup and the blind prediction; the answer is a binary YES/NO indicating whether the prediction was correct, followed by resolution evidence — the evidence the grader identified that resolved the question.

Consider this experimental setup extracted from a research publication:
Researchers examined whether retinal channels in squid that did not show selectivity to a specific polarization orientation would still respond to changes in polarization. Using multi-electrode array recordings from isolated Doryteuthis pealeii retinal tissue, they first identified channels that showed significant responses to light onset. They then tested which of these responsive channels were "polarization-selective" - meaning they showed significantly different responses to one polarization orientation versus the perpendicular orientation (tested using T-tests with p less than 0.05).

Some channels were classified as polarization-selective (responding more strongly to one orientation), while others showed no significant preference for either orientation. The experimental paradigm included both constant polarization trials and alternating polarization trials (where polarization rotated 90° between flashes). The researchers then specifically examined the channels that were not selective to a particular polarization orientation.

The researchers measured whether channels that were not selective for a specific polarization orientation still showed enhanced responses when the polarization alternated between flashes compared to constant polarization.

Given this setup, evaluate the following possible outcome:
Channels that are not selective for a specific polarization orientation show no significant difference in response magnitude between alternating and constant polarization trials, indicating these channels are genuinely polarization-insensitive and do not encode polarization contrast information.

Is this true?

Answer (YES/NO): NO